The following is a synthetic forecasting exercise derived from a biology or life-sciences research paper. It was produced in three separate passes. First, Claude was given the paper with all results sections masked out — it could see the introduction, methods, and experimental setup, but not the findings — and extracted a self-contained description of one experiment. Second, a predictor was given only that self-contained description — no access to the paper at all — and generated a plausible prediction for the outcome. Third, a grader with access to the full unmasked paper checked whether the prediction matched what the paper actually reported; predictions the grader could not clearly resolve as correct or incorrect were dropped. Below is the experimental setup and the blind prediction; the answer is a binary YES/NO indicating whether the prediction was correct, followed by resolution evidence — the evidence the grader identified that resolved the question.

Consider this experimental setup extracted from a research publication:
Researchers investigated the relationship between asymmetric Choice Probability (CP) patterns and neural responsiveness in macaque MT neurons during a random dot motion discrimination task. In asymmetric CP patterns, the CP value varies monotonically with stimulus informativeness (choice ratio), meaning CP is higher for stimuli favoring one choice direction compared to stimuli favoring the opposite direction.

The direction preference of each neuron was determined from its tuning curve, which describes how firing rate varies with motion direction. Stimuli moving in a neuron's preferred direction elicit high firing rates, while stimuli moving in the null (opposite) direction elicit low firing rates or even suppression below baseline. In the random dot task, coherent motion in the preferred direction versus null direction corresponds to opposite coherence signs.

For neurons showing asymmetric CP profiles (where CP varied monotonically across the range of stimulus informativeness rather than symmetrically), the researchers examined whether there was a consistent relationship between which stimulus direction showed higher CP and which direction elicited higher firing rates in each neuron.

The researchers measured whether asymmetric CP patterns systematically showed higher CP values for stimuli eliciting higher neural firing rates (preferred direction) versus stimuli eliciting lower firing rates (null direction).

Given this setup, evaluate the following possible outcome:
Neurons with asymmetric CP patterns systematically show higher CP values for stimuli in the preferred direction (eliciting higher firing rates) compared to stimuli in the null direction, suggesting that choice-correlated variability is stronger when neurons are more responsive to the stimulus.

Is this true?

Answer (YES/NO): YES